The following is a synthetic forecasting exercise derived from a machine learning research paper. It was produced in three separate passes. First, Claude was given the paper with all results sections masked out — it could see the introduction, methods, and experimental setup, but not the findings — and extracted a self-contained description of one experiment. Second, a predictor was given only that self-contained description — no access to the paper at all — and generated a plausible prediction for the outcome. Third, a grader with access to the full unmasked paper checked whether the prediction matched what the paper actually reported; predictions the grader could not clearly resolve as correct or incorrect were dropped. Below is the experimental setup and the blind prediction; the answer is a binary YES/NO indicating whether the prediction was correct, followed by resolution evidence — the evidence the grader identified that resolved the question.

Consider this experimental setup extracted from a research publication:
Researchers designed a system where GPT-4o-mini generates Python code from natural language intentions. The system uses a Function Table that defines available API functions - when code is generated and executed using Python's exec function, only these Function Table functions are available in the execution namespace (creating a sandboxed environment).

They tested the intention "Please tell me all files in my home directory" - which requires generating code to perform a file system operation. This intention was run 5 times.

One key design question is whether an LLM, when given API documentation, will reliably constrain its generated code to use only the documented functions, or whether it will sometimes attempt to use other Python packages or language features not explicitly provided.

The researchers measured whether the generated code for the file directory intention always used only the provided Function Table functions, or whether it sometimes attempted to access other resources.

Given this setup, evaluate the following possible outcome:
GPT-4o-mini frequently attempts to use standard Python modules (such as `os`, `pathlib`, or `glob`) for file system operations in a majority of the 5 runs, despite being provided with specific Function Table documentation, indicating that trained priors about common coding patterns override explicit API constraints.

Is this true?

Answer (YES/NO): NO